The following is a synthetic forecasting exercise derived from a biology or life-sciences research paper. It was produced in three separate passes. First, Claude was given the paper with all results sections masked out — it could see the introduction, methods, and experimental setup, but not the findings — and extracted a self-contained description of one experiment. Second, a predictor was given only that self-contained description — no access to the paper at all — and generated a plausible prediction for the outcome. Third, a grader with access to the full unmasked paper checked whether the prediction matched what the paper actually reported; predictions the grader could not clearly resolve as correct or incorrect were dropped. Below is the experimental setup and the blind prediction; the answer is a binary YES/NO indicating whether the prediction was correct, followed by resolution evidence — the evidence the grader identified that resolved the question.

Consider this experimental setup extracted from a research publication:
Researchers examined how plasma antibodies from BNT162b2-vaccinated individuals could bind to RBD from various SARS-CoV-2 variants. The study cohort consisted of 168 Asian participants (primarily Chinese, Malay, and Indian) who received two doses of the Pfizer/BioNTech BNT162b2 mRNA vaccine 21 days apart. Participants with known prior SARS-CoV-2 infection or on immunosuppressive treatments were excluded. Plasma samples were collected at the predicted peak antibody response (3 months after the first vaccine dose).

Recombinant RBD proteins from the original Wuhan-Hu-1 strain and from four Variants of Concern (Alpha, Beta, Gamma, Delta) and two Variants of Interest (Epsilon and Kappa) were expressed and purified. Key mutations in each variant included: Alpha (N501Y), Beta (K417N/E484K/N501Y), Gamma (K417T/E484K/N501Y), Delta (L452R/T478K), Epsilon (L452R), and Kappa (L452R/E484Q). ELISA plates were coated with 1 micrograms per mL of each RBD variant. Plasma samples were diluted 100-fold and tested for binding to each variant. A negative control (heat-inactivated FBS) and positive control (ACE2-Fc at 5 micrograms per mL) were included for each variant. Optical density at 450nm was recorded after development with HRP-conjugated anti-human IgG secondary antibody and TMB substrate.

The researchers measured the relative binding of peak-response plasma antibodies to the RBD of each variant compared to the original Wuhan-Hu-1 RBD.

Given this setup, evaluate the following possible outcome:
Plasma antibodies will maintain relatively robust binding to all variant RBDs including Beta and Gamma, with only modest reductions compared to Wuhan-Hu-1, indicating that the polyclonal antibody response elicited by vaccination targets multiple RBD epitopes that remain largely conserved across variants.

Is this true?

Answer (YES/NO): YES